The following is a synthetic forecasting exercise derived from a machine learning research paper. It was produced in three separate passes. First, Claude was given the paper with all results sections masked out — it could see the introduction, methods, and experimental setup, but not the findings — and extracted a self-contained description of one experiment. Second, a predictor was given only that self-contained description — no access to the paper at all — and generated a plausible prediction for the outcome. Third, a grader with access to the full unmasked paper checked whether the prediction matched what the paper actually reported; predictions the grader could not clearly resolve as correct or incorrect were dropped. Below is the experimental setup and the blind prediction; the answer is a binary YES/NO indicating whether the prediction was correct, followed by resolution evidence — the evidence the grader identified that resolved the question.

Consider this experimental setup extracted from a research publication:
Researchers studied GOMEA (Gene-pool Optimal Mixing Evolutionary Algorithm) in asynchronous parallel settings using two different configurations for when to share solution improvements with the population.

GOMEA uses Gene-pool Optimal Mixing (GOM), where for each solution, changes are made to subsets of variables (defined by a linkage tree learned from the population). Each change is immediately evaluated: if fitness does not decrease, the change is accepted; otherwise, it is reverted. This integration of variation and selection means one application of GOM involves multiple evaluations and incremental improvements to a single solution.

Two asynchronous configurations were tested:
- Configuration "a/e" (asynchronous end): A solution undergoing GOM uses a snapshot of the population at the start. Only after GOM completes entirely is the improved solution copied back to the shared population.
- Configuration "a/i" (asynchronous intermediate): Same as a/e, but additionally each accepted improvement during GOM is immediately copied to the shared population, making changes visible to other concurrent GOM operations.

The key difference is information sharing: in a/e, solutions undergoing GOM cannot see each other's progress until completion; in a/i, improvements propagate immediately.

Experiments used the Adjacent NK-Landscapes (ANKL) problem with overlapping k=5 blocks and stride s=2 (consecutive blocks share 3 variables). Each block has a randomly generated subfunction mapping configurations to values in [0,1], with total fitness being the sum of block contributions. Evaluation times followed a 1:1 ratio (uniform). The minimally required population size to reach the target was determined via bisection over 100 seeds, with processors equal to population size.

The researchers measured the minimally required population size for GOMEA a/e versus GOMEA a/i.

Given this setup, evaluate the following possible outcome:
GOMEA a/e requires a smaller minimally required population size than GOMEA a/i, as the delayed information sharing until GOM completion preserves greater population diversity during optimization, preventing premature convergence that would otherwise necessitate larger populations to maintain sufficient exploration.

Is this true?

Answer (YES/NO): NO